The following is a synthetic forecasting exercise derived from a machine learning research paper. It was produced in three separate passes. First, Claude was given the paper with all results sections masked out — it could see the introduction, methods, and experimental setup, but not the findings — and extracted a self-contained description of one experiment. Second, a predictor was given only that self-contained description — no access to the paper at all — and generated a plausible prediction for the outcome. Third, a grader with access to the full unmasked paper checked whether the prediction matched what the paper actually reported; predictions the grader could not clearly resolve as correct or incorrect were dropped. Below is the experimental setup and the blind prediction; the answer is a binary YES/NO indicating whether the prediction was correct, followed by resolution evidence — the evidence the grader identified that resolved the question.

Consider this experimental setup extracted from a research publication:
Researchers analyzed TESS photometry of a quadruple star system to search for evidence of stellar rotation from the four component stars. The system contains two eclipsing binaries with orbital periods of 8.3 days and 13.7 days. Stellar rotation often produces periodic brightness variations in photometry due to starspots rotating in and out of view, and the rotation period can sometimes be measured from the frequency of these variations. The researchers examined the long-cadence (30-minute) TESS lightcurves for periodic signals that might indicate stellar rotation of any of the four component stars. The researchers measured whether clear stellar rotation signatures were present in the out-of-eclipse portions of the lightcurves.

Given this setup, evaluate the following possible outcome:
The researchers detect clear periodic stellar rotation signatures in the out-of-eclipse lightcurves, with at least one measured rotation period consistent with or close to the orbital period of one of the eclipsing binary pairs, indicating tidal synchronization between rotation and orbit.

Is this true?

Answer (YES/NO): NO